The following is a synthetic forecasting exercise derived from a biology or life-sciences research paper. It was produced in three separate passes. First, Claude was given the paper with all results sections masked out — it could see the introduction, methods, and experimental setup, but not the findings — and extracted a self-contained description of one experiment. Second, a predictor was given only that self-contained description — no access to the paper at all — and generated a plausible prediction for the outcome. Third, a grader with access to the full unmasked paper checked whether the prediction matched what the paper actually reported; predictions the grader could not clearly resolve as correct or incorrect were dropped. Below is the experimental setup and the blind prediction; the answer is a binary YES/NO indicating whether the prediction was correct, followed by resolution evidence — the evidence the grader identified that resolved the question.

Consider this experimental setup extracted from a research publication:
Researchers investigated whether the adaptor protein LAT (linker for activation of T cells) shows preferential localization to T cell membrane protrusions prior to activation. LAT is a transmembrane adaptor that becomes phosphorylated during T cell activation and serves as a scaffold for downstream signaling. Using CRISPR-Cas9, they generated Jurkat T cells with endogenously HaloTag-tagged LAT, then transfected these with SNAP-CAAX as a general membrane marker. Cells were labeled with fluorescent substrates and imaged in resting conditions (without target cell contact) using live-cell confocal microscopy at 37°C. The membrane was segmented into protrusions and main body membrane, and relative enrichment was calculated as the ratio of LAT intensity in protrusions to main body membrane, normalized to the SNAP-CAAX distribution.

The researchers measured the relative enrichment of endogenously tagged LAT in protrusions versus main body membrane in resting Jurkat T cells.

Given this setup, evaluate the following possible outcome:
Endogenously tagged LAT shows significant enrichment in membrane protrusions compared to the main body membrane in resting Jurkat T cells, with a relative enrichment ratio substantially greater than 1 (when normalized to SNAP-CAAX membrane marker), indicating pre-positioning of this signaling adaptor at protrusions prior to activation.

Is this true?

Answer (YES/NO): NO